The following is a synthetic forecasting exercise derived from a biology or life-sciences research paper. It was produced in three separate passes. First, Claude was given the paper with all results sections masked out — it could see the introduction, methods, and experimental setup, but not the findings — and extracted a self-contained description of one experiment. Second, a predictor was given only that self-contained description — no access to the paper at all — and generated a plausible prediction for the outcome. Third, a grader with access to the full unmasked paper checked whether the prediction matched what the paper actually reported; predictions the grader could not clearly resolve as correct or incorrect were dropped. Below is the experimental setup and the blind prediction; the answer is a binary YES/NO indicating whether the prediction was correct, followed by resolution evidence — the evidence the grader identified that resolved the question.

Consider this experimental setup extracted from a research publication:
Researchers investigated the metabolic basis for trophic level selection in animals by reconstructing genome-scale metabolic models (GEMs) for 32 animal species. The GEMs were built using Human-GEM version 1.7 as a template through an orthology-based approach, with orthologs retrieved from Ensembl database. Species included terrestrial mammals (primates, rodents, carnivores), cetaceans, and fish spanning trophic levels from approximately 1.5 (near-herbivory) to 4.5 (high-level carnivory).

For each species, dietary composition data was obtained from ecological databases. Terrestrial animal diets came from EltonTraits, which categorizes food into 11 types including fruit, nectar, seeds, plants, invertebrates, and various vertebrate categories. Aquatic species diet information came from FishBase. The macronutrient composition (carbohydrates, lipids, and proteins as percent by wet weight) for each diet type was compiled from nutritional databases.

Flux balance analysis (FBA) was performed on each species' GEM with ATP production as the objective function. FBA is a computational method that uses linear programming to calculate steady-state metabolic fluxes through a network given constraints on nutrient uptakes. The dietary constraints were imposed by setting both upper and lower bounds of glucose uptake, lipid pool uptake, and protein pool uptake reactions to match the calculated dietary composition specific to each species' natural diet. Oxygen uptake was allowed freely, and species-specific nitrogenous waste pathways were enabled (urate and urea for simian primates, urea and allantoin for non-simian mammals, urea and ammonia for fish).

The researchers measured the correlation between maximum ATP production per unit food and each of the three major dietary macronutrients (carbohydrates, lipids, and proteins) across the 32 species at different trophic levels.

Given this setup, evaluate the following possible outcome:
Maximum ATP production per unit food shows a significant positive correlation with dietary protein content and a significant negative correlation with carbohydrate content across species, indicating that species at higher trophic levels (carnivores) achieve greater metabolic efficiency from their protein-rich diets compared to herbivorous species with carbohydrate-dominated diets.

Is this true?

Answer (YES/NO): YES